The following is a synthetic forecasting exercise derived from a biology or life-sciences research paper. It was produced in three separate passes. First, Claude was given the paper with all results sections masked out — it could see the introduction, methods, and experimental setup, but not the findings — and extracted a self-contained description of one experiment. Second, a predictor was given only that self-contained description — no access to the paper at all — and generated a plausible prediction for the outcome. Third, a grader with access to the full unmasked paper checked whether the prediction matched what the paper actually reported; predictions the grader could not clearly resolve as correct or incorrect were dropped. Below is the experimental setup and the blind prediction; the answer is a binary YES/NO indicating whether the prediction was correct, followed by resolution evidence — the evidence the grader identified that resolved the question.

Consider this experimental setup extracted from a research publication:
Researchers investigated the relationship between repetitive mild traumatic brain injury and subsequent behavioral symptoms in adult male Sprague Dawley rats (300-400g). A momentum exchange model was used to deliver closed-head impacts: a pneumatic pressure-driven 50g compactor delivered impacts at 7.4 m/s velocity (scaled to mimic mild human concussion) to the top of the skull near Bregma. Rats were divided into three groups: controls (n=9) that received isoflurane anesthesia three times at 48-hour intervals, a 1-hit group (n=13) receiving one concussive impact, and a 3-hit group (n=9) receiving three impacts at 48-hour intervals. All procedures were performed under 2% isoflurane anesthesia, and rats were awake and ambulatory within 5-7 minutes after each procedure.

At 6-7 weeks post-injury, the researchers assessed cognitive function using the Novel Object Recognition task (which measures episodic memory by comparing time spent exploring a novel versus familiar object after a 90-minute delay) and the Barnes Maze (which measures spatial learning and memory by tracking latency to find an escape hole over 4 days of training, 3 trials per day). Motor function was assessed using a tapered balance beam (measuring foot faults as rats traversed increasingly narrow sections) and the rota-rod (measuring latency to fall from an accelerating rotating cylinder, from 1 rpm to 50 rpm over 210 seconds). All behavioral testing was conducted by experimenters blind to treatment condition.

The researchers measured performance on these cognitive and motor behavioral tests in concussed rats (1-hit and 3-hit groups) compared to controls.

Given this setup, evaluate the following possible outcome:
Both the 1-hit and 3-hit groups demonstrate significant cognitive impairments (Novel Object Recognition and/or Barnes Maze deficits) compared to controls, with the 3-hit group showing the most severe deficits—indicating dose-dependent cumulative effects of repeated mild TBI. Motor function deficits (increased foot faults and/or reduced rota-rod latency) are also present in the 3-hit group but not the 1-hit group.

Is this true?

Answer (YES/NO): NO